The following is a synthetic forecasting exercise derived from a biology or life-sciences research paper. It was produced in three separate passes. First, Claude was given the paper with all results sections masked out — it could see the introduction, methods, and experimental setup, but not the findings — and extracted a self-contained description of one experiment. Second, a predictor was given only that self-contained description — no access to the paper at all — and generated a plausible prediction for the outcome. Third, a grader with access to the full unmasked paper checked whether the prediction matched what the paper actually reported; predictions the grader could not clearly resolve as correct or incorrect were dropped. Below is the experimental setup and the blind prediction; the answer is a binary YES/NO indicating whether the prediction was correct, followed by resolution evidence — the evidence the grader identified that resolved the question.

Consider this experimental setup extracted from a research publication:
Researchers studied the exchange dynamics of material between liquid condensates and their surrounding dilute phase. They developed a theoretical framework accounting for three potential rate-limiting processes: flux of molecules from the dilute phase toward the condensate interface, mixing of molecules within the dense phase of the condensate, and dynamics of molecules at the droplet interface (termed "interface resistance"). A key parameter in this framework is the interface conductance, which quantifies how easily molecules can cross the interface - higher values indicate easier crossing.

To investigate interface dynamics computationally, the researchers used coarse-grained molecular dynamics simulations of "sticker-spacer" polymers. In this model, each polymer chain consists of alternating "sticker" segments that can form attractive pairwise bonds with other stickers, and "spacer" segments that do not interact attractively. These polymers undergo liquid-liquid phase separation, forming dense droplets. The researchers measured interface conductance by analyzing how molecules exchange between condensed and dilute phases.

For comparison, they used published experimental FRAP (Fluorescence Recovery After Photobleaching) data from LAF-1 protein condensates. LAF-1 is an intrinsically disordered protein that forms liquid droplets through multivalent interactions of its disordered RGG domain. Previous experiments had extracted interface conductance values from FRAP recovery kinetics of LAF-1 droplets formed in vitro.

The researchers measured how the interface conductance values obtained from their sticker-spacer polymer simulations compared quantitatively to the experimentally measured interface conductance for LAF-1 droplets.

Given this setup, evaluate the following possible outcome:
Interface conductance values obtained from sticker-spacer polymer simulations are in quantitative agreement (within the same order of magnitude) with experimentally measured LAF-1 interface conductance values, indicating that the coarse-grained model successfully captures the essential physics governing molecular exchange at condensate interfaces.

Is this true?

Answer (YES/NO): NO